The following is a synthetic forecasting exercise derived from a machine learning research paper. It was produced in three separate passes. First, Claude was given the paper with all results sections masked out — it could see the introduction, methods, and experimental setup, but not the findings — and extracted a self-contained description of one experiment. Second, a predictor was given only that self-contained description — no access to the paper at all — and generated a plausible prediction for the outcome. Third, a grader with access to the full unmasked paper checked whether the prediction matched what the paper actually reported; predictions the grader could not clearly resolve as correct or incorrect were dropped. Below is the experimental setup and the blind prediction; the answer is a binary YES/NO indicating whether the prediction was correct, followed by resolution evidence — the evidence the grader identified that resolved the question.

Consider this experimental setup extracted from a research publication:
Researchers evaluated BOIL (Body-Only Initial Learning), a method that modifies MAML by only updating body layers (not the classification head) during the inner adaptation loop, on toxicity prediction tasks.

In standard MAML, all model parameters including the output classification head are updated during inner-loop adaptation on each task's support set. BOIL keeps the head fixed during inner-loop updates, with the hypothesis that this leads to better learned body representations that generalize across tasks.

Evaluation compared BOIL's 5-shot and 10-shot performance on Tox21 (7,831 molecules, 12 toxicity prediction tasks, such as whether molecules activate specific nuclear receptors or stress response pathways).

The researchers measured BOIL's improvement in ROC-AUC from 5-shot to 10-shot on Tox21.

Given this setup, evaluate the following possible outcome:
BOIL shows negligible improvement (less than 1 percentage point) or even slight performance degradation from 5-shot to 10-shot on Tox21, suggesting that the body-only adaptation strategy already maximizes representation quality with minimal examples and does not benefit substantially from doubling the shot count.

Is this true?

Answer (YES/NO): NO